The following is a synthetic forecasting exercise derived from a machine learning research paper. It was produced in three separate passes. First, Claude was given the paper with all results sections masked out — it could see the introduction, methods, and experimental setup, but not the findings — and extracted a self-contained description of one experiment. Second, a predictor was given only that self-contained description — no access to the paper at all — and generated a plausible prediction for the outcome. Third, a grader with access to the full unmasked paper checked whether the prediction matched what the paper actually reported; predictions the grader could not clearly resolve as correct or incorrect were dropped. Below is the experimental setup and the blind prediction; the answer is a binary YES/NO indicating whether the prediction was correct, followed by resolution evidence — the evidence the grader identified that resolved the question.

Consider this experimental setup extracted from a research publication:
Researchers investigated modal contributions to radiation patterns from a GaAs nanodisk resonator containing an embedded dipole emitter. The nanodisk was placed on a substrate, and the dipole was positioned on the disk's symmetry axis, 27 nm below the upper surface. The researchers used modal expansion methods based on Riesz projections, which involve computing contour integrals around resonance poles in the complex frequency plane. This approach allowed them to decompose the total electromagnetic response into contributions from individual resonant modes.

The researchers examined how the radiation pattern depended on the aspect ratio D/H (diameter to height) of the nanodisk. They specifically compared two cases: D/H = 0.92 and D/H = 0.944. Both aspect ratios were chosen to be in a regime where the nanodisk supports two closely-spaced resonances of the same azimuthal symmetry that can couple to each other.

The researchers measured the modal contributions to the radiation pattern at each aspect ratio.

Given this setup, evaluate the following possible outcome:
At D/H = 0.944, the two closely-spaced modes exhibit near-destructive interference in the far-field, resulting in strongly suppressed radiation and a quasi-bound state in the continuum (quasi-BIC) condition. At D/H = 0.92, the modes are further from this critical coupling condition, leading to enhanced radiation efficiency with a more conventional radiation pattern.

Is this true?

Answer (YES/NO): NO